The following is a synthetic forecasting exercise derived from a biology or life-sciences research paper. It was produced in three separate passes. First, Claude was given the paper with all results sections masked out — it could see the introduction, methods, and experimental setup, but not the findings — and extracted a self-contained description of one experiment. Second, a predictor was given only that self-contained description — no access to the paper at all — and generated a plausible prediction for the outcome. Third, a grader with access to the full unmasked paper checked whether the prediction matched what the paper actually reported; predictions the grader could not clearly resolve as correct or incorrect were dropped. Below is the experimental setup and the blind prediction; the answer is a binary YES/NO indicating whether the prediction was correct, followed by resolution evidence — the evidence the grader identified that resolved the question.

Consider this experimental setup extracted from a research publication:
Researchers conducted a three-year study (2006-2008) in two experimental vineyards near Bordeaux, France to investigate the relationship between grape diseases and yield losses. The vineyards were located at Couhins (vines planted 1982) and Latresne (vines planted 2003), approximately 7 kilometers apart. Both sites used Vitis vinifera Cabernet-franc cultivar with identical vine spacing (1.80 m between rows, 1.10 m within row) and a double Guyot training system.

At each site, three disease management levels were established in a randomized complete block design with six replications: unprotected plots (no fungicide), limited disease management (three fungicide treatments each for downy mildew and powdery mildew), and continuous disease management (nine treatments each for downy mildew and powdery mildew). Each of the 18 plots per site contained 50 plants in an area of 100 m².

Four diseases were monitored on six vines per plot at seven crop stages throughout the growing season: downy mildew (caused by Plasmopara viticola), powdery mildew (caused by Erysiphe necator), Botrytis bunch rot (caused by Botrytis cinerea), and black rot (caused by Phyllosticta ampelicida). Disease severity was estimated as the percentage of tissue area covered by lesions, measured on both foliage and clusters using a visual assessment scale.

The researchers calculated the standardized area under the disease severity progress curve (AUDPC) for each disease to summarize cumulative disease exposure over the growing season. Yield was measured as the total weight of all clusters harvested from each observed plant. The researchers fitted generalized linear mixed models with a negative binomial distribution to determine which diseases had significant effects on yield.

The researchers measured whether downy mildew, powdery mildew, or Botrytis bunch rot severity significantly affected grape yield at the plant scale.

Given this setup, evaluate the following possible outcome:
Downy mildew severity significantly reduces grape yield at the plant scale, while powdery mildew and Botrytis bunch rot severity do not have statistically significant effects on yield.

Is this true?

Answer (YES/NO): YES